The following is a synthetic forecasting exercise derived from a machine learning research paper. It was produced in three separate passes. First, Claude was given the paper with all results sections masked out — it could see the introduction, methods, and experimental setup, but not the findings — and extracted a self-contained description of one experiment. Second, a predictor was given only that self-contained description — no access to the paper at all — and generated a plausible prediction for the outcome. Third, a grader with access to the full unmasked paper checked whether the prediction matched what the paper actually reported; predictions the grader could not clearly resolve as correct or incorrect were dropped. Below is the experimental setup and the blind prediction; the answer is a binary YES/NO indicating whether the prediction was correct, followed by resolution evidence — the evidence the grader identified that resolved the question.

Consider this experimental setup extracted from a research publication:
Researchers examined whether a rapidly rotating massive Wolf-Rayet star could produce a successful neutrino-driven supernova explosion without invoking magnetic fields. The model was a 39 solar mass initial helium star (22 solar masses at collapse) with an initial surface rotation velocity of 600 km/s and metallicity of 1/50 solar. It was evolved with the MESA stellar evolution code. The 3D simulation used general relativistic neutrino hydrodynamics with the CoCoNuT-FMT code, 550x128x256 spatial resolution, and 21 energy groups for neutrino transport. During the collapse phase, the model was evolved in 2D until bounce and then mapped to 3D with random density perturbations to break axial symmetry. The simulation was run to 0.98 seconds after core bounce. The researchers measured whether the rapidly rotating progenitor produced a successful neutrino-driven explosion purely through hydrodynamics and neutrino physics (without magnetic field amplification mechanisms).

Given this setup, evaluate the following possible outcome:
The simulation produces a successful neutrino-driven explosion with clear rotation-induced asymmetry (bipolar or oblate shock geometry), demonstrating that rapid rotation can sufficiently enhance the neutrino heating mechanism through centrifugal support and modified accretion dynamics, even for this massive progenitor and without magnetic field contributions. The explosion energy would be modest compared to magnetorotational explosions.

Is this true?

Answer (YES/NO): YES